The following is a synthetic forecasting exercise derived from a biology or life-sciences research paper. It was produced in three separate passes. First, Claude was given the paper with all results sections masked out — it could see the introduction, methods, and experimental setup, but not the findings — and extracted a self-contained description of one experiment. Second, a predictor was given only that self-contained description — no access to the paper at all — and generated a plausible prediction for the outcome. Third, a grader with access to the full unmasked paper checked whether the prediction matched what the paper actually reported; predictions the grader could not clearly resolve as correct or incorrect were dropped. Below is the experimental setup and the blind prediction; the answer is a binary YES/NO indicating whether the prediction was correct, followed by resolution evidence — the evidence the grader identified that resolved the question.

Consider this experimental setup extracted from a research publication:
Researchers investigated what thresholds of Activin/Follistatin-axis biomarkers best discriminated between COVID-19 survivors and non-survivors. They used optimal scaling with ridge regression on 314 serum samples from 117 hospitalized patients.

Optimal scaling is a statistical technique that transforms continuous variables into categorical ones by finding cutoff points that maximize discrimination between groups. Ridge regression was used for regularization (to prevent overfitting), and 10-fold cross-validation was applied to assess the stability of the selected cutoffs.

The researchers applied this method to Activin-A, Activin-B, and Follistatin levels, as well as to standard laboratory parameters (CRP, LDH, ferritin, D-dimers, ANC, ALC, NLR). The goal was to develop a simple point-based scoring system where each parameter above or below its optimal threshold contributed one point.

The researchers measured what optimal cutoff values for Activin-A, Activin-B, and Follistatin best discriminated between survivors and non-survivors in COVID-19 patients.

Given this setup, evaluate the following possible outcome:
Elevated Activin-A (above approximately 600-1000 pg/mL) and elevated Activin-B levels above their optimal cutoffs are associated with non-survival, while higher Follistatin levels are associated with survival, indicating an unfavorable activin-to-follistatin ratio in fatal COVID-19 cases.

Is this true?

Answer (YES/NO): NO